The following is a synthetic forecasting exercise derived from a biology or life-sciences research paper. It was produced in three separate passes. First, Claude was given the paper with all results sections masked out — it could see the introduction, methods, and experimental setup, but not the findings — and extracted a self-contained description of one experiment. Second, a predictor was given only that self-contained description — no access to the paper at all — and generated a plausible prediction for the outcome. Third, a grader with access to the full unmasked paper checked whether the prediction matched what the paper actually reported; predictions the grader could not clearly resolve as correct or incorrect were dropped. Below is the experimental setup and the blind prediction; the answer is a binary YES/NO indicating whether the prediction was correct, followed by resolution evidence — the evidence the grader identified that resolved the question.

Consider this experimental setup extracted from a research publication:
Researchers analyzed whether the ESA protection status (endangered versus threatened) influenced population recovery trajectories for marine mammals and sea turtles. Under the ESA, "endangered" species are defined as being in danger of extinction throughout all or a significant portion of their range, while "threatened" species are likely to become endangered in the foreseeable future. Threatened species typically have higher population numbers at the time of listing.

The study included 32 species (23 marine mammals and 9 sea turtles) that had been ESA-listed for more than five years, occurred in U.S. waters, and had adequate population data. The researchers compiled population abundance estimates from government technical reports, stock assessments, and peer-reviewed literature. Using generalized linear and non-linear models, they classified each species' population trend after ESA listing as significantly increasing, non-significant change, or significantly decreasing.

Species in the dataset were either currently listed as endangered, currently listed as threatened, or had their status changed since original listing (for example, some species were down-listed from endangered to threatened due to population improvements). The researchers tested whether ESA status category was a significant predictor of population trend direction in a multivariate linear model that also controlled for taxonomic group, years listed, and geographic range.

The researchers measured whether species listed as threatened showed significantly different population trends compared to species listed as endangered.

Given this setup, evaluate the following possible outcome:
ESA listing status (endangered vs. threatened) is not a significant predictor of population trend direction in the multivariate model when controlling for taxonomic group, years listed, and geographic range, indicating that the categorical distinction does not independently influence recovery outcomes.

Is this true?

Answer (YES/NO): YES